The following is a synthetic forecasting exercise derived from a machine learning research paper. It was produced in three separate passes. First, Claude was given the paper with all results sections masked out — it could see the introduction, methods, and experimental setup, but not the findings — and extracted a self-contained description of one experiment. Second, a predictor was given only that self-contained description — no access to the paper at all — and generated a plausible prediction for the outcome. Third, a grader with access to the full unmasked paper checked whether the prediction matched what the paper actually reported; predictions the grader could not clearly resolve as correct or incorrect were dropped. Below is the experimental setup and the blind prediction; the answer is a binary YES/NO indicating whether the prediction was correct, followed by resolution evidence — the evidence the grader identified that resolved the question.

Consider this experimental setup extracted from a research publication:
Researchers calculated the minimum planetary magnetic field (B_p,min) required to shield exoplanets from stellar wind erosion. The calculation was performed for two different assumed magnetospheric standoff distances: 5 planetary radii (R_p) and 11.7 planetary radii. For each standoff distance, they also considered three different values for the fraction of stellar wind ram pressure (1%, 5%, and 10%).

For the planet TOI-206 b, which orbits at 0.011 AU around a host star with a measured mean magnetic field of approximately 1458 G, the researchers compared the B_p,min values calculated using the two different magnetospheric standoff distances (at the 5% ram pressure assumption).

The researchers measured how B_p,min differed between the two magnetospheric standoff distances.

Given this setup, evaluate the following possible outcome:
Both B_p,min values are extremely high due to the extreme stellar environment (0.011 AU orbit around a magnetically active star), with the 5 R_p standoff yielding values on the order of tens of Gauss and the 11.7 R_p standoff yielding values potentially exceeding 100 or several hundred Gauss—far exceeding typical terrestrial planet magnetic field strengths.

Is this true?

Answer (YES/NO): NO